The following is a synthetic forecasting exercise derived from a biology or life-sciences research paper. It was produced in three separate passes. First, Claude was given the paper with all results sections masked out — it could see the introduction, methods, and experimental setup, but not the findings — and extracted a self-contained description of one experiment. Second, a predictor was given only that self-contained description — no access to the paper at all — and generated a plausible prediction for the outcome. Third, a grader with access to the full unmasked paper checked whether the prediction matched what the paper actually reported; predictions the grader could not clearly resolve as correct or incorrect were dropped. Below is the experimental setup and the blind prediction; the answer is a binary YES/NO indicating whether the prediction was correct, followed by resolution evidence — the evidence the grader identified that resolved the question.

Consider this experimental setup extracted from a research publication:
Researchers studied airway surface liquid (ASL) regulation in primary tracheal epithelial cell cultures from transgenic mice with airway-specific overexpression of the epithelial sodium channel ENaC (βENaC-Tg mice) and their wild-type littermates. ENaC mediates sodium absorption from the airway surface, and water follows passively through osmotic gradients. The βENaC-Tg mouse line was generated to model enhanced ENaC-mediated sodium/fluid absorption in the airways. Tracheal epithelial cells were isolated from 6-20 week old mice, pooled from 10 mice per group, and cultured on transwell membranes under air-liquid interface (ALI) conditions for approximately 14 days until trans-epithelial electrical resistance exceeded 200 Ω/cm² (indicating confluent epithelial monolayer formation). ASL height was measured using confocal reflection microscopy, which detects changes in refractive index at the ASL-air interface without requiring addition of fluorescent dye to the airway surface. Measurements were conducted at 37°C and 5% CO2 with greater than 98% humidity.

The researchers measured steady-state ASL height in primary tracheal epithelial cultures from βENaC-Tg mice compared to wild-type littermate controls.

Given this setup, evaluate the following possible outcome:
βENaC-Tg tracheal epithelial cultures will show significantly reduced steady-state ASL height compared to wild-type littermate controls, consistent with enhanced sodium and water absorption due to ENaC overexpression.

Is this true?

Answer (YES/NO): YES